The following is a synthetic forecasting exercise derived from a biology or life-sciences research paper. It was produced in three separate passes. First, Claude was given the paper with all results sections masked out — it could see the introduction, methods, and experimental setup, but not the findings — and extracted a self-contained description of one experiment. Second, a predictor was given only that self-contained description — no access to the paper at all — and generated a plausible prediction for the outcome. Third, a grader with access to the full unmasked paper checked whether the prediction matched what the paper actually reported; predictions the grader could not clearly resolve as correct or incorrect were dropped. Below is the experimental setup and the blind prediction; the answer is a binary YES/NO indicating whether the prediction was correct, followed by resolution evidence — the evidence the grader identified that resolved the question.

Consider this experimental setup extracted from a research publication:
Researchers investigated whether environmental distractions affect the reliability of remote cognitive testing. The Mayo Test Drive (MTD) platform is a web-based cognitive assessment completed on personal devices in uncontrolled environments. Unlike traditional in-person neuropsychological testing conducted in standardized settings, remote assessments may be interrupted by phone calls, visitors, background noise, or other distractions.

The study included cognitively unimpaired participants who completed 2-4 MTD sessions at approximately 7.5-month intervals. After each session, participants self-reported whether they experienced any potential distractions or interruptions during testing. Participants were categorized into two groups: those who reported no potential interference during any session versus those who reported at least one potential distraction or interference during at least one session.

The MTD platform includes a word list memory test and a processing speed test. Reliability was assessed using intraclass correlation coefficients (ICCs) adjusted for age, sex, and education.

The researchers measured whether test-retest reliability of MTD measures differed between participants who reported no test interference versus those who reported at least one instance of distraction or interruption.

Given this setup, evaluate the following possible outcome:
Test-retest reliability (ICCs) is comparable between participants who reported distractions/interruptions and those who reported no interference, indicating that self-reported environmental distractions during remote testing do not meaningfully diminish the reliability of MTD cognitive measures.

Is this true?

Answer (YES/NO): YES